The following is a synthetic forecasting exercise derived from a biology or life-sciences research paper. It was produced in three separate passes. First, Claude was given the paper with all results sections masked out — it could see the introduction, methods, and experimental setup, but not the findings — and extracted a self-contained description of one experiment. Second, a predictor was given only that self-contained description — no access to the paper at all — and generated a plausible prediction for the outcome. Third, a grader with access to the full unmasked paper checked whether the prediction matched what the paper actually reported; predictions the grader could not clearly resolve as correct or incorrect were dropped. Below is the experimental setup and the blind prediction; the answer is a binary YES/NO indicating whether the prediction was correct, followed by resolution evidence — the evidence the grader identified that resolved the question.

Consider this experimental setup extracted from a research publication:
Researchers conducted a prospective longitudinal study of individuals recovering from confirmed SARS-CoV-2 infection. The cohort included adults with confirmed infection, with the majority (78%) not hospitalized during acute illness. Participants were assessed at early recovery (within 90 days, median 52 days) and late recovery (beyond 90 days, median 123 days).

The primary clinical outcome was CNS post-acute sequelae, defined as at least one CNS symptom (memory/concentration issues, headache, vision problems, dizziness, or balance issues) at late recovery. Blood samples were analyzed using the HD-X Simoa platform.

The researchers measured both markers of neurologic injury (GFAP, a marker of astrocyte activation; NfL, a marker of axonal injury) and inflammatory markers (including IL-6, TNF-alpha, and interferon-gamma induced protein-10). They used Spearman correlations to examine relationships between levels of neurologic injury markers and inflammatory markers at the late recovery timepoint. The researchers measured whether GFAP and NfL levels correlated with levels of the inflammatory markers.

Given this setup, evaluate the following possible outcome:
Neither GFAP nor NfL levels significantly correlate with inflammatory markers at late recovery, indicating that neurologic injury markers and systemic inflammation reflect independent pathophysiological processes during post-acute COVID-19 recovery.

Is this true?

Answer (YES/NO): NO